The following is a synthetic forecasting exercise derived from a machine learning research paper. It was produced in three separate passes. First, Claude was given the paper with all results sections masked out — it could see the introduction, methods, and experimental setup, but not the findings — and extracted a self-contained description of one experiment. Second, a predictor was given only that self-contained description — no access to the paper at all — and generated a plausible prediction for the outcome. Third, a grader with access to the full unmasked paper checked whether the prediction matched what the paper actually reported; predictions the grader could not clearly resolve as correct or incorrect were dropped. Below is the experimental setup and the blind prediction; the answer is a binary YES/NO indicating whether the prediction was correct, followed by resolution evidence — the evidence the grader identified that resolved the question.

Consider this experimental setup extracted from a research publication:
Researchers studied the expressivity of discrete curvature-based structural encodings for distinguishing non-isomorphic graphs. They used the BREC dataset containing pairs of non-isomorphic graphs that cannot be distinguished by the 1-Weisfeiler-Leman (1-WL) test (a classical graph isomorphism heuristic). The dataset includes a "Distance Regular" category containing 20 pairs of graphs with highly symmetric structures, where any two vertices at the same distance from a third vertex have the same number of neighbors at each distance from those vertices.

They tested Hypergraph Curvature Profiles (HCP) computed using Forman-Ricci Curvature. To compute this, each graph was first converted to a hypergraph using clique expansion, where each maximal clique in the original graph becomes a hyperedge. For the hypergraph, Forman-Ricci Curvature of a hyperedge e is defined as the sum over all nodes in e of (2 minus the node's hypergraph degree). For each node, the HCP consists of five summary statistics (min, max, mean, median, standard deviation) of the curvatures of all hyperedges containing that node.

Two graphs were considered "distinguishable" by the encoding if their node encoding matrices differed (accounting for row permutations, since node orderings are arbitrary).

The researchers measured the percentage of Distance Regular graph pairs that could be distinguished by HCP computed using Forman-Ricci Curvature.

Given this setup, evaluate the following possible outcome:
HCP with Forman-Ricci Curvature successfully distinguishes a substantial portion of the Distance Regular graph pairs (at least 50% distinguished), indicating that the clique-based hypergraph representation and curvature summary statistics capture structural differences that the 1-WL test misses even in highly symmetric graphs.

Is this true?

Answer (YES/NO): NO